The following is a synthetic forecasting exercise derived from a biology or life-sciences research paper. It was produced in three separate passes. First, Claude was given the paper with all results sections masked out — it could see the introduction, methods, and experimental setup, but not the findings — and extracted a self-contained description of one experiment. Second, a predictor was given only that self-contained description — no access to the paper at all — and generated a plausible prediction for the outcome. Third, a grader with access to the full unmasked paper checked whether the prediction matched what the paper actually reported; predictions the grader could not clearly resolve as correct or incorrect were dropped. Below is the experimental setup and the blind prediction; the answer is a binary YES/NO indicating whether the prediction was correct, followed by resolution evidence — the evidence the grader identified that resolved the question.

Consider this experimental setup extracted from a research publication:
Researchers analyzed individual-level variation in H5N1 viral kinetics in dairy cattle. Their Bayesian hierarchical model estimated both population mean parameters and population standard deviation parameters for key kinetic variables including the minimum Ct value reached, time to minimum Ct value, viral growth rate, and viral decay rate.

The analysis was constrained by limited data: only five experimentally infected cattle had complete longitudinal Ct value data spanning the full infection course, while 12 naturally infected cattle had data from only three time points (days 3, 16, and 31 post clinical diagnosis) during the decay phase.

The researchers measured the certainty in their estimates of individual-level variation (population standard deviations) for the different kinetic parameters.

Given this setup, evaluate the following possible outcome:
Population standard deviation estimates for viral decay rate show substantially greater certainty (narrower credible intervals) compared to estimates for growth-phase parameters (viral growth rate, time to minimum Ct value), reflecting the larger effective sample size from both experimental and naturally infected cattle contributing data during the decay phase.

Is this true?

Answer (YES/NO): YES